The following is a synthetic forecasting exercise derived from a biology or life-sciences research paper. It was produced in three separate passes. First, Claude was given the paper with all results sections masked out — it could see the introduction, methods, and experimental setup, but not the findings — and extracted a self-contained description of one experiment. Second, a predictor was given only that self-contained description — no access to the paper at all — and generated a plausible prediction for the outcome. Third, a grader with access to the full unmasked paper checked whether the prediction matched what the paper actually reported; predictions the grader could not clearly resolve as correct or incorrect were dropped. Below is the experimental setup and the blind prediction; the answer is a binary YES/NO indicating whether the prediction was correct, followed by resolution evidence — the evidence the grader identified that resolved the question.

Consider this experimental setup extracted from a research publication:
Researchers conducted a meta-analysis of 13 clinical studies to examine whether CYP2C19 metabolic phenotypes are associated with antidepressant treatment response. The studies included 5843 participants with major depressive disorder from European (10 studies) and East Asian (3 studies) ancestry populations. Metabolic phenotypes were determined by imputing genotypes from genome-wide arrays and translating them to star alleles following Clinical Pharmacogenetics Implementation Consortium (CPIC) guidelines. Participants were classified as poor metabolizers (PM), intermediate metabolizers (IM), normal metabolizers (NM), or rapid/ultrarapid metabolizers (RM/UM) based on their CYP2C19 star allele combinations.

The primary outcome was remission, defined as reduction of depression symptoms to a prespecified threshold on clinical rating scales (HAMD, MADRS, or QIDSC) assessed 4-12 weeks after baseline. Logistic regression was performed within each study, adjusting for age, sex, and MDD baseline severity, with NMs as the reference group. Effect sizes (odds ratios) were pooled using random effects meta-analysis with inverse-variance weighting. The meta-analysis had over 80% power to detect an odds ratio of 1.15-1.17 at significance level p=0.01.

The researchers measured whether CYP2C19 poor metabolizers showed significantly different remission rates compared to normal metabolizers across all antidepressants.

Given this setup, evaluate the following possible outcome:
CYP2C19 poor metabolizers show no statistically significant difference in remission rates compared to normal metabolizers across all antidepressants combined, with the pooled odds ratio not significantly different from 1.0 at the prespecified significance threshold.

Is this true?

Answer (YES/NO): YES